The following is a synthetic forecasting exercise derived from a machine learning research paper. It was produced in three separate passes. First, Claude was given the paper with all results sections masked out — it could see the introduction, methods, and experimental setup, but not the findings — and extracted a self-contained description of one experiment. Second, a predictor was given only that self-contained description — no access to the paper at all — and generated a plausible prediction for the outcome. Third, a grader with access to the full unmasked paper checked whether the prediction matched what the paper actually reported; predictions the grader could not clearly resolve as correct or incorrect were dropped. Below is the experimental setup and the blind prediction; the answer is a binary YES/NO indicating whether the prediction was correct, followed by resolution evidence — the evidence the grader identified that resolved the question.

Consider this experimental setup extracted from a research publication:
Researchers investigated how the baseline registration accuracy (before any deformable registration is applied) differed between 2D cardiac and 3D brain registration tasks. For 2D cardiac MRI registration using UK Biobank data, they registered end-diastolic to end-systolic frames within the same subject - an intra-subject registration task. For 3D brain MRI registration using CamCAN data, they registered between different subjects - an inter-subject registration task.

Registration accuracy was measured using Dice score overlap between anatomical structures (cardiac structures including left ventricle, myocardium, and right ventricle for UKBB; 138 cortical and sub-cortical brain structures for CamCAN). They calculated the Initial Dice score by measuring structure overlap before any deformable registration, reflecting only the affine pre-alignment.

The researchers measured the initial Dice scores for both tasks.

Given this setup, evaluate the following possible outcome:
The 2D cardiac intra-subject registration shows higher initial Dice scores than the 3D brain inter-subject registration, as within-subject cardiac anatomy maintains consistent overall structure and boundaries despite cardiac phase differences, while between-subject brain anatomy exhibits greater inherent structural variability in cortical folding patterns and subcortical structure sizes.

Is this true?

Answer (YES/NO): NO